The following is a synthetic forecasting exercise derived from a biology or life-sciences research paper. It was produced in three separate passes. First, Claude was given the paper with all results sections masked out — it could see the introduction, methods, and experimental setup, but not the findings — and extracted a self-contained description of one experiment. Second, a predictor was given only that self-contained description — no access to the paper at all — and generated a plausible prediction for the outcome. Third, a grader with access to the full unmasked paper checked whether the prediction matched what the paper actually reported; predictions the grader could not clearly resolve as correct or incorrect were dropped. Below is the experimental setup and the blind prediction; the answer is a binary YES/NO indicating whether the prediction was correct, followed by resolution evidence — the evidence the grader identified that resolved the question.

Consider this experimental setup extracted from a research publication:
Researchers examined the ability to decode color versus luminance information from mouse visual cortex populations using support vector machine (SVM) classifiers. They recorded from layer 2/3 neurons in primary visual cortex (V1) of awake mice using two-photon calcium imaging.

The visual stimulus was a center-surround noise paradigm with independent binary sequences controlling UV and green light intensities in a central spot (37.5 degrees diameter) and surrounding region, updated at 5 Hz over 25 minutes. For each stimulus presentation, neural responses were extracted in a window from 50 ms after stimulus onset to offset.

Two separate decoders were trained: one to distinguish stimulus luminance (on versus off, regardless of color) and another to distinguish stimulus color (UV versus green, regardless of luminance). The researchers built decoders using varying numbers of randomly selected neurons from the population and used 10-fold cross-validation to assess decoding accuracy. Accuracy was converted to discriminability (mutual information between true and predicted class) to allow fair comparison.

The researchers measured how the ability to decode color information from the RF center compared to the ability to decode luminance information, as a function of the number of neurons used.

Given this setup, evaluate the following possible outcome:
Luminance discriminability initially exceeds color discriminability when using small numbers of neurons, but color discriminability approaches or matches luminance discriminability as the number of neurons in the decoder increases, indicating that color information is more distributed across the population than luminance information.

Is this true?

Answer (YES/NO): NO